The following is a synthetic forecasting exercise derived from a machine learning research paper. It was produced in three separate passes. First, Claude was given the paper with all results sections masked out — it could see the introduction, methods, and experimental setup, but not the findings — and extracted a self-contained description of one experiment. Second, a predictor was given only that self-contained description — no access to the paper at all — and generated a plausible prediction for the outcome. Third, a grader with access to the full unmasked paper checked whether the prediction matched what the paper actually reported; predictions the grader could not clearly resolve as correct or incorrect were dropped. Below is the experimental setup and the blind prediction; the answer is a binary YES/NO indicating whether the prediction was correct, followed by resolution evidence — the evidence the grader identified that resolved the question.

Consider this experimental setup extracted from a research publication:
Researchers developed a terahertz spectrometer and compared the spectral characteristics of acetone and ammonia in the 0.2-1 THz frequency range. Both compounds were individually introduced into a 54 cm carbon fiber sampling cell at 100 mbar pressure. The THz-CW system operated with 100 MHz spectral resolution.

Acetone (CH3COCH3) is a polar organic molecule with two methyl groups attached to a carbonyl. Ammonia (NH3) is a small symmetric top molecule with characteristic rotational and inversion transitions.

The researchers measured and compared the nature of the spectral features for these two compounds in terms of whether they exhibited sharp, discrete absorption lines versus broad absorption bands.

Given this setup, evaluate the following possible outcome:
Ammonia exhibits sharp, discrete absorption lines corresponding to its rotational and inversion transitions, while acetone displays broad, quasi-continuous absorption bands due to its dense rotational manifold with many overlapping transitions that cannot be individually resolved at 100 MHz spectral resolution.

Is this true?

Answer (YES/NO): YES